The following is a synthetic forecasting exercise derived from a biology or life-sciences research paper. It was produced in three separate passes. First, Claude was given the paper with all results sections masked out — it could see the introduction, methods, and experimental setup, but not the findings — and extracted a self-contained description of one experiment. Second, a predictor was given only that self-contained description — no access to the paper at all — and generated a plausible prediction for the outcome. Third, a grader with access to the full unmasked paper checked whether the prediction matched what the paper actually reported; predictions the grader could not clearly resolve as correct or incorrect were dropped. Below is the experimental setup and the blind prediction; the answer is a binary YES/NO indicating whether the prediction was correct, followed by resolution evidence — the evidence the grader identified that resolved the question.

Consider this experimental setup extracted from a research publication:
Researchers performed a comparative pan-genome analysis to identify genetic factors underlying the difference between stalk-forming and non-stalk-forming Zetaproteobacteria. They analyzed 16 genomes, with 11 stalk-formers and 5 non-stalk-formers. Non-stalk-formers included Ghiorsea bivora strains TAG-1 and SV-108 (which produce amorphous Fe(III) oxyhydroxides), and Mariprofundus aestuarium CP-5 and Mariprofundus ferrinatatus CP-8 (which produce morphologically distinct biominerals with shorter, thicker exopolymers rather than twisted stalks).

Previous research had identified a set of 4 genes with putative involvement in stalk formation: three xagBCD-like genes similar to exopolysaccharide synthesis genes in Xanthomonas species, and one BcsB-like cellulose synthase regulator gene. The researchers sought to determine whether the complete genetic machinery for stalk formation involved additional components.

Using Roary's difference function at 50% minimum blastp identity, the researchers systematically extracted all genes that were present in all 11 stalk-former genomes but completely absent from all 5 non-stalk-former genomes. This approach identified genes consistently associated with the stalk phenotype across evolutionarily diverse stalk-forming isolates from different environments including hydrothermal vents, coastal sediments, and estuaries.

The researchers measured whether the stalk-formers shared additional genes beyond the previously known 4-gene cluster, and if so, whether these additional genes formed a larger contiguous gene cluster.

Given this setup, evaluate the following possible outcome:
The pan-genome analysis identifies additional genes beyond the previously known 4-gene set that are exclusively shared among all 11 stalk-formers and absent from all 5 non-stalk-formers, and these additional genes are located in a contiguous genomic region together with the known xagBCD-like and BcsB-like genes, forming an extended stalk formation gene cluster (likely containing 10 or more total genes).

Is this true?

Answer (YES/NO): NO